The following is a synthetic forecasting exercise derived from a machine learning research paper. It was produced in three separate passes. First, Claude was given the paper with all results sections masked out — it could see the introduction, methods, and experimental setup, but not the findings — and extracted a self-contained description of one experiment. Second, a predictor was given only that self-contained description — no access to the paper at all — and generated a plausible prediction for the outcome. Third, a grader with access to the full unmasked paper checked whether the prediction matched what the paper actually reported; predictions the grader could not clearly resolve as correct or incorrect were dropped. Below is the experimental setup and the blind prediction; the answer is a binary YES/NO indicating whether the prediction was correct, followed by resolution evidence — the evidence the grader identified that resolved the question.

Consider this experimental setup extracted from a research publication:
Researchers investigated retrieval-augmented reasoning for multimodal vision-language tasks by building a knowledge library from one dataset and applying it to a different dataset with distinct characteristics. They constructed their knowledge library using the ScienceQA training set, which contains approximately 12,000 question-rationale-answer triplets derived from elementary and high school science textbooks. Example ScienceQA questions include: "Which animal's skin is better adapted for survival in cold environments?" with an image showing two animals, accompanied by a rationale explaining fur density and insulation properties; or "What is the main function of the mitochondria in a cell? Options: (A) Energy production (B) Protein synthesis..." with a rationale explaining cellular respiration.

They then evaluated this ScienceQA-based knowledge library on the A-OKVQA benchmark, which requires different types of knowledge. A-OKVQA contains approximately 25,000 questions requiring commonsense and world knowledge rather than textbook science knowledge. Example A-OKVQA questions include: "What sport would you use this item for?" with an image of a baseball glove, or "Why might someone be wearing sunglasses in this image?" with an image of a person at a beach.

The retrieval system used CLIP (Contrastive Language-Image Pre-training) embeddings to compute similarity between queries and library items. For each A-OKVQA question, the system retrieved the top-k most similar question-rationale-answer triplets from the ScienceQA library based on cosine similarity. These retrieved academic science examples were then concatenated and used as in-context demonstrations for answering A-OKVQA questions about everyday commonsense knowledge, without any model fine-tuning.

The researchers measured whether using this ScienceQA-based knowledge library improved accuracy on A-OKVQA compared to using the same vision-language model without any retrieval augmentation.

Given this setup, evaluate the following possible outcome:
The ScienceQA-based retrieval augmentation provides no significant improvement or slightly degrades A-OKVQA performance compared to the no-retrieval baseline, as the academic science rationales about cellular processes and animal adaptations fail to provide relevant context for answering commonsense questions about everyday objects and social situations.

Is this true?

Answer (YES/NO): NO